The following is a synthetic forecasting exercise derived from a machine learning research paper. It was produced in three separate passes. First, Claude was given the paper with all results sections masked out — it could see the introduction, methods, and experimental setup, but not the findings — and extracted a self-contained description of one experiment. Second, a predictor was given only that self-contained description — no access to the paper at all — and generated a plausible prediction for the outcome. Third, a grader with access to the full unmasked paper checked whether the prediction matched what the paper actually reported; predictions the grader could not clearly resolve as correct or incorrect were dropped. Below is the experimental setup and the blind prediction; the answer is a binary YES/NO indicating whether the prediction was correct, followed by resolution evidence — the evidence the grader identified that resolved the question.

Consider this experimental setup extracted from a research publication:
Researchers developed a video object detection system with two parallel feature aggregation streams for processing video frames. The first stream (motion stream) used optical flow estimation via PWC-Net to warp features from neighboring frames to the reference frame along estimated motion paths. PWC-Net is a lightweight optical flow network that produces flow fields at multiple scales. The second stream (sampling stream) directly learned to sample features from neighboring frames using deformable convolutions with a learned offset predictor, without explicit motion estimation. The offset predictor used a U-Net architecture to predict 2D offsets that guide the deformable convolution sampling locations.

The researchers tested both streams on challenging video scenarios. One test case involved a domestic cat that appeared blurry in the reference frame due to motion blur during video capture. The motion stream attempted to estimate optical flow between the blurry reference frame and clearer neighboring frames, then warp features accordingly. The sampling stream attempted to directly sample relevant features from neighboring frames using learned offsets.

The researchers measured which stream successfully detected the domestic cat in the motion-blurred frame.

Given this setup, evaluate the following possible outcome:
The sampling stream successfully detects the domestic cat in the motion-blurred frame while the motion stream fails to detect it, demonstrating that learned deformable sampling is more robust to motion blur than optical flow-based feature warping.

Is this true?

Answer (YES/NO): YES